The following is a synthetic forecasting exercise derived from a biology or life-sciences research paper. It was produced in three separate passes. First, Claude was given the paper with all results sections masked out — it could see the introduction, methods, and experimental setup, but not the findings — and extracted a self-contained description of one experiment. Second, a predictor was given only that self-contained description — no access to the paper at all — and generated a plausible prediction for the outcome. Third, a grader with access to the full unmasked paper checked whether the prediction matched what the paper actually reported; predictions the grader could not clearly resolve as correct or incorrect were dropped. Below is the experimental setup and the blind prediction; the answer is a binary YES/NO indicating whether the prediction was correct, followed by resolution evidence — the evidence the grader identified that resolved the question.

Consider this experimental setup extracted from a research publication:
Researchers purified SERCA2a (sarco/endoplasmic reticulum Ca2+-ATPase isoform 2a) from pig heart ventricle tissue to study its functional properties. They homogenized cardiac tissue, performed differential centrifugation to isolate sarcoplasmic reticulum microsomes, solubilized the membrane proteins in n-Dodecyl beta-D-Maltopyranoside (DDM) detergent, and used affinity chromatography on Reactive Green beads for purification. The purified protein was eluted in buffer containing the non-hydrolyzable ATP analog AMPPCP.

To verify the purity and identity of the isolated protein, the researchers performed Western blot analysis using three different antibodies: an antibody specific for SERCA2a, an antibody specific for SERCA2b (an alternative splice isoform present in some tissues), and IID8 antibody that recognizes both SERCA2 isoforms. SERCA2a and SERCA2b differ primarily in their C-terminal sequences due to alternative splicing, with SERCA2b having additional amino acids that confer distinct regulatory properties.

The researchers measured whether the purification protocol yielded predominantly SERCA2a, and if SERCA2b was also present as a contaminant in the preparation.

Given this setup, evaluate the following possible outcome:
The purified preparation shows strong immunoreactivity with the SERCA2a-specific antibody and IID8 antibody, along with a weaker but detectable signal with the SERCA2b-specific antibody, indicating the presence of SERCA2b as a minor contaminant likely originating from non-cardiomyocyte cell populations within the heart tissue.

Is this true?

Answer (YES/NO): YES